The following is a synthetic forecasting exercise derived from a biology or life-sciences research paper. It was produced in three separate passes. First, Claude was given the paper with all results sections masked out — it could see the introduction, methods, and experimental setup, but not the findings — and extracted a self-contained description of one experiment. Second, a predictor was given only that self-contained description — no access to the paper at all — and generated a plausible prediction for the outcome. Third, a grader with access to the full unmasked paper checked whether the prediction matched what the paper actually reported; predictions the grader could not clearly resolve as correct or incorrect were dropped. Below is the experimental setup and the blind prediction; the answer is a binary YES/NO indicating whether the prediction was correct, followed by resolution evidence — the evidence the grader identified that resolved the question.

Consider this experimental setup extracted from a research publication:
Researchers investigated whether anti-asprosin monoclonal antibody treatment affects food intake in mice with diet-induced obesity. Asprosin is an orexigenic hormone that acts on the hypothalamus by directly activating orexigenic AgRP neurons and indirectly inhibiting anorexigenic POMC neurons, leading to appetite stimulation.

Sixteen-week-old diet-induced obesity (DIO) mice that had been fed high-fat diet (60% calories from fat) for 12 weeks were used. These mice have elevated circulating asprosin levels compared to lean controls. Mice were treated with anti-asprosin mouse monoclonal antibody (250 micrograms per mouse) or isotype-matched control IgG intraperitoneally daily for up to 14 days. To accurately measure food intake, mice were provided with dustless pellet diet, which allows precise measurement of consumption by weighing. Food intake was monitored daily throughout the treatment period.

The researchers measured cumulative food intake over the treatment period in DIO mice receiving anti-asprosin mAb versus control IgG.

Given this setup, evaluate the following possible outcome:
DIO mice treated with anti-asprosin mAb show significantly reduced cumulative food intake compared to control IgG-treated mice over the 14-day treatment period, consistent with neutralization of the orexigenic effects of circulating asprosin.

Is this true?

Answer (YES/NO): YES